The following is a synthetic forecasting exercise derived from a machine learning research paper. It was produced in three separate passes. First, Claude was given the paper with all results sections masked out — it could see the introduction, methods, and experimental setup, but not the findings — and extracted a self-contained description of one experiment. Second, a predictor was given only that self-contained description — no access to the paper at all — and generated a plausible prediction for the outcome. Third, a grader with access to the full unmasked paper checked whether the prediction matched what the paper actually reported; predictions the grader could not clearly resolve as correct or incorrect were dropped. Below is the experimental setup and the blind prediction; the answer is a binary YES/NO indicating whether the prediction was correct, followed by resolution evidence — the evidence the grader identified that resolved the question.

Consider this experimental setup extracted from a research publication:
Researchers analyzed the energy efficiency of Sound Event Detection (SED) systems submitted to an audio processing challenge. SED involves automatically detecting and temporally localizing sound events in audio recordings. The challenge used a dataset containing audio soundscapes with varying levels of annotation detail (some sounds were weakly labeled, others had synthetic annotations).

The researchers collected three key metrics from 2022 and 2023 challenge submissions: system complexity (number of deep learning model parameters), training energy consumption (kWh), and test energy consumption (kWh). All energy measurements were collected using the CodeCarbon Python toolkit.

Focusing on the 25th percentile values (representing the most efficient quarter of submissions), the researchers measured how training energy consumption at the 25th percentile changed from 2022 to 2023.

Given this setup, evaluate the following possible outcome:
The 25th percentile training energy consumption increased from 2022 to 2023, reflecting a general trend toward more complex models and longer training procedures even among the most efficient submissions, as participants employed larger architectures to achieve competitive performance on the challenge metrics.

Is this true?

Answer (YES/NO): NO